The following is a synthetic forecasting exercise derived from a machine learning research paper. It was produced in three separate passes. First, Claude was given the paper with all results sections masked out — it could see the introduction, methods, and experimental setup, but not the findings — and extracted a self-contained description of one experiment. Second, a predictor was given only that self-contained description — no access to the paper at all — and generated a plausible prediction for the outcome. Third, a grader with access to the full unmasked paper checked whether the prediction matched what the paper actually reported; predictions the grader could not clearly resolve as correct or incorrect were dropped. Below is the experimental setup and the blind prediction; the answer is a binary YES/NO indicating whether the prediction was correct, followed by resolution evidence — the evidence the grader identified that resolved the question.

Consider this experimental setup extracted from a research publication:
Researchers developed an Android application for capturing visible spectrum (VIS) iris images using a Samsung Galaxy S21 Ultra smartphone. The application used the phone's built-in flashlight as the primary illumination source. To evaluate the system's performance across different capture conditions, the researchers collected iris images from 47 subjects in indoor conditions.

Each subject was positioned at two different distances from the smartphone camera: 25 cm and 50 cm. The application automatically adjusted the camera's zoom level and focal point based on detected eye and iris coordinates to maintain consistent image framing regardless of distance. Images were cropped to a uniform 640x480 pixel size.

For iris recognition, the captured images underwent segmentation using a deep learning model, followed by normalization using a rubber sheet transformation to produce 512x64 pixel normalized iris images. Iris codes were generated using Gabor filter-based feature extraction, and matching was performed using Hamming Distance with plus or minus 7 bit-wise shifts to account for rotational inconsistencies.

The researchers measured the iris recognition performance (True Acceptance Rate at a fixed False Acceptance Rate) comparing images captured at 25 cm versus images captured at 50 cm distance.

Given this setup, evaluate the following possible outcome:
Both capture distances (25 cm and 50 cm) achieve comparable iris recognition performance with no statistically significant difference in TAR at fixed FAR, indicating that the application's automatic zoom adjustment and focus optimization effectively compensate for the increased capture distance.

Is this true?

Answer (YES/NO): NO